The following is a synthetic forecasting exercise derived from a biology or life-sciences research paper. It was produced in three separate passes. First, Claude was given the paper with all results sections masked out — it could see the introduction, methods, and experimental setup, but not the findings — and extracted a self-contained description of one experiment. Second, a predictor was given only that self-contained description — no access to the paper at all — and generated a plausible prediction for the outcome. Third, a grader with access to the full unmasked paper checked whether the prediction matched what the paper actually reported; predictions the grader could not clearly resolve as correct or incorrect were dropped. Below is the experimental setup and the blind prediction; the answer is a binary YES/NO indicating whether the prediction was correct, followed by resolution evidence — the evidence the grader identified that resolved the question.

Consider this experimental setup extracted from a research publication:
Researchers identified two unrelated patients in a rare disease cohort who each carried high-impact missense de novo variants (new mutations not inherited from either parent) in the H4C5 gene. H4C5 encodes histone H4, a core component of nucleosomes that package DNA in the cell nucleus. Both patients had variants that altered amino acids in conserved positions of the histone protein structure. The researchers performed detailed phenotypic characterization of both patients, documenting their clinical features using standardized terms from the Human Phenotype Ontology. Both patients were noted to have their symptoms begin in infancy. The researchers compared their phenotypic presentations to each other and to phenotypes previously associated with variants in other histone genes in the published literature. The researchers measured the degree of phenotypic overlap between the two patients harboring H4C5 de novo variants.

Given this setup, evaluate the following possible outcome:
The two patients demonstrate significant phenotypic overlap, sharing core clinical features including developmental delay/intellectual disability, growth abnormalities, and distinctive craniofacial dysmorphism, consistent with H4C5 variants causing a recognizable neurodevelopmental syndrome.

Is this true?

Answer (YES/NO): YES